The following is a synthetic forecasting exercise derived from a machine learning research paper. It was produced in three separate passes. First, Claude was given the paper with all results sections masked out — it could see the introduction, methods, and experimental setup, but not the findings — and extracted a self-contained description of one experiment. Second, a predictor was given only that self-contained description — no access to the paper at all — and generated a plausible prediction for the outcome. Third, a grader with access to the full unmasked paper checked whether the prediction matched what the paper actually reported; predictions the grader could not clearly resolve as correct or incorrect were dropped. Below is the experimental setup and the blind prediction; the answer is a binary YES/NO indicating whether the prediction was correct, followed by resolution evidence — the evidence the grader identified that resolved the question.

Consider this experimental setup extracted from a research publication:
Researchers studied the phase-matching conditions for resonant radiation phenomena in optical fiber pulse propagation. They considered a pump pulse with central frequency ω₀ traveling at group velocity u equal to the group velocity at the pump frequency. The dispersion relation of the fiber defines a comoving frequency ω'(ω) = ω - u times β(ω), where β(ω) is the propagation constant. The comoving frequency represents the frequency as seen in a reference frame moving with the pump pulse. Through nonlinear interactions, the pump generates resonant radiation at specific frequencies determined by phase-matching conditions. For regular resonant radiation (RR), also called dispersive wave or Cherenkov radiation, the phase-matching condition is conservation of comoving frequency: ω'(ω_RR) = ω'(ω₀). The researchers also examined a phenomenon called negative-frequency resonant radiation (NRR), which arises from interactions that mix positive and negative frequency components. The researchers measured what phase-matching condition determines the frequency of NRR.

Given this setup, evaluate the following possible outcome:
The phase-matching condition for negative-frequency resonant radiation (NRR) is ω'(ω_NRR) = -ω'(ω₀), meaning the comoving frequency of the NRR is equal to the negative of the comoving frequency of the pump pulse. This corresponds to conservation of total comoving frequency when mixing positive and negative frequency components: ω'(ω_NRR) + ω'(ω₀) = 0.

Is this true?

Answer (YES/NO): YES